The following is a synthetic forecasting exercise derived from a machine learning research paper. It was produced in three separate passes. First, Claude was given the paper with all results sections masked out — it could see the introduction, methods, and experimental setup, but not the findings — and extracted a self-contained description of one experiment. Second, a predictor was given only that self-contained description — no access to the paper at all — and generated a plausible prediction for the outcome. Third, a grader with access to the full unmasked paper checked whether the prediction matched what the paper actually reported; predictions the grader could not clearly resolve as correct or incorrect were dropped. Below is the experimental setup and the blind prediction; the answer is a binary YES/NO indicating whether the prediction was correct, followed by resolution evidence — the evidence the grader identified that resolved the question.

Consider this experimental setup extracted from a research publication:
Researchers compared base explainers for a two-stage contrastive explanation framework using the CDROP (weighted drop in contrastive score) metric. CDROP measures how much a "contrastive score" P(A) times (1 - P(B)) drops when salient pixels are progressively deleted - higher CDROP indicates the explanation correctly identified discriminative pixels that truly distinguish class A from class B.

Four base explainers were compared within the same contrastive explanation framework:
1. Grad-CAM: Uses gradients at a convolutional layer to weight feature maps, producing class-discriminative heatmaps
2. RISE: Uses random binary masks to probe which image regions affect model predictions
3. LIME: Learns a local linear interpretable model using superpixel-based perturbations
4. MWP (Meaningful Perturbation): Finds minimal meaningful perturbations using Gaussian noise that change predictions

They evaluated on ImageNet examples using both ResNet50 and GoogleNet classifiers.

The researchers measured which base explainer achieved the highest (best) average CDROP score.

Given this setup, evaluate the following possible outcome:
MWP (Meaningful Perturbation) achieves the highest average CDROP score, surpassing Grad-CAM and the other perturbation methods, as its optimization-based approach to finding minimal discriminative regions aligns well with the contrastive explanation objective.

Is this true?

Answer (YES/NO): NO